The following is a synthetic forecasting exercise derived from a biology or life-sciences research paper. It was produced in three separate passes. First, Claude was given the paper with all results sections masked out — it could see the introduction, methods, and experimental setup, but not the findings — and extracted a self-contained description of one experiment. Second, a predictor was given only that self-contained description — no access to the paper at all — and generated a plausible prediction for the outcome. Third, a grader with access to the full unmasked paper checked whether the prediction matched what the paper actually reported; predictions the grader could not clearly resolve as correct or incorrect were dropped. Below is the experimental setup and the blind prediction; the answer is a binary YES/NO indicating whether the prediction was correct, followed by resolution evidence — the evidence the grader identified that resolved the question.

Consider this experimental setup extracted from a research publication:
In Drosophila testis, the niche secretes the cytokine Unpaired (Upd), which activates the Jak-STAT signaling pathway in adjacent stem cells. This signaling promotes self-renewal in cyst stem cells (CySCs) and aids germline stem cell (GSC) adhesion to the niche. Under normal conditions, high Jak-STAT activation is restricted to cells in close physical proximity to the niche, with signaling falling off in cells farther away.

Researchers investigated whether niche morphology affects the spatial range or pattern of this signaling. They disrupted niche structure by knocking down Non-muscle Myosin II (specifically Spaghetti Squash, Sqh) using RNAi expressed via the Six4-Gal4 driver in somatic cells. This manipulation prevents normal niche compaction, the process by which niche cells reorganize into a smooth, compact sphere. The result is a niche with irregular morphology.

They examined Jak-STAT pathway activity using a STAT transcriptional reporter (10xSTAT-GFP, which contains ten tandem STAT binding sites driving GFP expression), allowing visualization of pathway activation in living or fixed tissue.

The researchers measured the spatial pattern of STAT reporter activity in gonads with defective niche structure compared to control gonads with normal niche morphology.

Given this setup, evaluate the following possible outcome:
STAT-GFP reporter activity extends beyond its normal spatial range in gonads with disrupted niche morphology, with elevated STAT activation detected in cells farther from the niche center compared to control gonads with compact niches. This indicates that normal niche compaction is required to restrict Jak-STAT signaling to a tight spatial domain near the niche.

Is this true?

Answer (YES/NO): NO